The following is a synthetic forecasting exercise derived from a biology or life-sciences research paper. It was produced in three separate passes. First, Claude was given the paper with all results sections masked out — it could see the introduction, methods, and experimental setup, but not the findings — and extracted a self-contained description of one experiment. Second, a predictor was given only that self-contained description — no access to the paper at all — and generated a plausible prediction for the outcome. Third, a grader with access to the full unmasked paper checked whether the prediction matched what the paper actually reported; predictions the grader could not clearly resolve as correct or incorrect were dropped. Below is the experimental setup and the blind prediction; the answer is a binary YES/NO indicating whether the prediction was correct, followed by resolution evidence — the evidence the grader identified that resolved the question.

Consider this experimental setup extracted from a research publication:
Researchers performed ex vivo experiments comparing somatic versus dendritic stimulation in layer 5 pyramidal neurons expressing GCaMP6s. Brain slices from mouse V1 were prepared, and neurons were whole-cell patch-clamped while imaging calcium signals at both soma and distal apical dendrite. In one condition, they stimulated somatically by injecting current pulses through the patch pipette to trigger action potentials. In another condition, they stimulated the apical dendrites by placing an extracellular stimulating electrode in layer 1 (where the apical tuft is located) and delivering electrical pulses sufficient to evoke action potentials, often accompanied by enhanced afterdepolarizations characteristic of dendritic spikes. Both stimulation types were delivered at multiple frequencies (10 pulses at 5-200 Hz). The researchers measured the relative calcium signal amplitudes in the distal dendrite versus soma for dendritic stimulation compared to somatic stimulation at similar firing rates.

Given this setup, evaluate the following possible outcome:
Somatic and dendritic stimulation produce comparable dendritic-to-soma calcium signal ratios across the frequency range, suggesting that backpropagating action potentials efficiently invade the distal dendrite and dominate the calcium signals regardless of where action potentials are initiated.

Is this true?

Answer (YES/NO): NO